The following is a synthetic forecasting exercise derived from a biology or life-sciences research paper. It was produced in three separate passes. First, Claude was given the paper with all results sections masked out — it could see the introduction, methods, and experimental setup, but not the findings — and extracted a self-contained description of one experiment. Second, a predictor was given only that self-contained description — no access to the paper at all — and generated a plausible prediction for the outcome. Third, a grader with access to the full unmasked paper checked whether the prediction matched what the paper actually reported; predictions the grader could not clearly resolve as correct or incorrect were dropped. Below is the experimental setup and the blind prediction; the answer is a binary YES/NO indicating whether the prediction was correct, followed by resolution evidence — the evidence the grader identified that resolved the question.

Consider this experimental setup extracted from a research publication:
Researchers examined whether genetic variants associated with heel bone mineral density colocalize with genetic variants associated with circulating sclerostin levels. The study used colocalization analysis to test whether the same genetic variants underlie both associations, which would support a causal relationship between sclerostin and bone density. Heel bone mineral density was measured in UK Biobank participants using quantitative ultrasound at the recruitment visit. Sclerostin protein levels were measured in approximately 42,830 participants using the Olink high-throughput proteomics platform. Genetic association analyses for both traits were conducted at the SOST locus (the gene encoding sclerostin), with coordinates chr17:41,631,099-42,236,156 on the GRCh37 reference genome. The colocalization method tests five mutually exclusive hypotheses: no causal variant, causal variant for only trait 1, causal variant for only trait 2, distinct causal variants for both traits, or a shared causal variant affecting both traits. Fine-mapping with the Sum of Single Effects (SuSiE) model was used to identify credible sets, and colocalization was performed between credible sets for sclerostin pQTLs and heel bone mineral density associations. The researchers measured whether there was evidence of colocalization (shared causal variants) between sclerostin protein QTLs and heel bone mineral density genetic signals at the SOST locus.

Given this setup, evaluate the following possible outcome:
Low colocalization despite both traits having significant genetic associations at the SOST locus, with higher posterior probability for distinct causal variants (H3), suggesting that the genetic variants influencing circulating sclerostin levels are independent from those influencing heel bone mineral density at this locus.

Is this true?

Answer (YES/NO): NO